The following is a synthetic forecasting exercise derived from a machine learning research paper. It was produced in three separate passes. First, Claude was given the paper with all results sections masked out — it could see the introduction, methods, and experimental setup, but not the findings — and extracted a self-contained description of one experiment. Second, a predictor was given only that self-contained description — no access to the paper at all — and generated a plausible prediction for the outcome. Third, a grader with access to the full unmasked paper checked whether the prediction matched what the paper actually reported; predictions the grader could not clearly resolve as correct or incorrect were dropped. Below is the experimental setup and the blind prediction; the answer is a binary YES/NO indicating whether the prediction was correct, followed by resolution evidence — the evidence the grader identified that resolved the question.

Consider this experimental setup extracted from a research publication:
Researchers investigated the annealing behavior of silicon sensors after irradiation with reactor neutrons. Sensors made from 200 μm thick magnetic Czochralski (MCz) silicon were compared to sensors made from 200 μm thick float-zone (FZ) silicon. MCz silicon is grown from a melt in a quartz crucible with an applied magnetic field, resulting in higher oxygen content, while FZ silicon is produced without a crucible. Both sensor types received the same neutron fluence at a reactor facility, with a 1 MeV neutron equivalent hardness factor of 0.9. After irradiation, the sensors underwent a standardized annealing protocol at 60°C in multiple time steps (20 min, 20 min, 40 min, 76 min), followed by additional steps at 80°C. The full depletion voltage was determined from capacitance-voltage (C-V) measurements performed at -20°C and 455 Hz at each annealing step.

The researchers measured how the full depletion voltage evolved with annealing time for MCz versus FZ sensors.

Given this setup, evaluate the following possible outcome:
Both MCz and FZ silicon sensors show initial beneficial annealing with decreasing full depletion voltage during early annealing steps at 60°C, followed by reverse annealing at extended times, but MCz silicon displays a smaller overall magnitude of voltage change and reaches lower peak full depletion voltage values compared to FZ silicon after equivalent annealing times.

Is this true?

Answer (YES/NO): NO